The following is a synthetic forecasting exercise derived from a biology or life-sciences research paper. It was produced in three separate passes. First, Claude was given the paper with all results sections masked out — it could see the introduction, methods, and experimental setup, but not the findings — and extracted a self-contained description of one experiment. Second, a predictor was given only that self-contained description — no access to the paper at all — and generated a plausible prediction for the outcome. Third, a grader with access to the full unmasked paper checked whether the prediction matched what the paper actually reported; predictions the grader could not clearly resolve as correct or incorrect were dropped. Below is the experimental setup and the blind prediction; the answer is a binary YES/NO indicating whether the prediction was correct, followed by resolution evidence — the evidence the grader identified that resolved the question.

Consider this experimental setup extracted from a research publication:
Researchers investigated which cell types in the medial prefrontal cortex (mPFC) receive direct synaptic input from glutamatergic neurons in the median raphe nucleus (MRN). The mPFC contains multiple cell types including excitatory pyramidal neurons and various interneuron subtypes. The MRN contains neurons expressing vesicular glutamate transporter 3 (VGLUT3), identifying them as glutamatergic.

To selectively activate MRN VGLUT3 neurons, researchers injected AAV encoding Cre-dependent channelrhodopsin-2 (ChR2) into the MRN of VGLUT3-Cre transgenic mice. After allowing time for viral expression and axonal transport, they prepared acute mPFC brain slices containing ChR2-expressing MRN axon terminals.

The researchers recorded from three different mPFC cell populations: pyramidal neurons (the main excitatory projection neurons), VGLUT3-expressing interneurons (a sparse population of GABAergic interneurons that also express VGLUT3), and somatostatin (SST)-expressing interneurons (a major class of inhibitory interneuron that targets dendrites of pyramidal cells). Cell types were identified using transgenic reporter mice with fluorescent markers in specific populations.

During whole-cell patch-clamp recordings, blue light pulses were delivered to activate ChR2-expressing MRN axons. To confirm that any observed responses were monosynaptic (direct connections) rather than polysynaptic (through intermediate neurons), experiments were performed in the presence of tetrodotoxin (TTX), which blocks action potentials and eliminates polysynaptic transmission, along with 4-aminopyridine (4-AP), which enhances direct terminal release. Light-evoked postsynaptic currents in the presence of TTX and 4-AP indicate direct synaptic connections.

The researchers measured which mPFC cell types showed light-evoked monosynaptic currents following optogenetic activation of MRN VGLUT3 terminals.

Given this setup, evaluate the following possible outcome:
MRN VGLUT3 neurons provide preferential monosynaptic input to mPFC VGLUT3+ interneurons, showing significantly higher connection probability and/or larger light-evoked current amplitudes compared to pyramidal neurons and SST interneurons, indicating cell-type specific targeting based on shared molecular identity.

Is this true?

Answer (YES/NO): YES